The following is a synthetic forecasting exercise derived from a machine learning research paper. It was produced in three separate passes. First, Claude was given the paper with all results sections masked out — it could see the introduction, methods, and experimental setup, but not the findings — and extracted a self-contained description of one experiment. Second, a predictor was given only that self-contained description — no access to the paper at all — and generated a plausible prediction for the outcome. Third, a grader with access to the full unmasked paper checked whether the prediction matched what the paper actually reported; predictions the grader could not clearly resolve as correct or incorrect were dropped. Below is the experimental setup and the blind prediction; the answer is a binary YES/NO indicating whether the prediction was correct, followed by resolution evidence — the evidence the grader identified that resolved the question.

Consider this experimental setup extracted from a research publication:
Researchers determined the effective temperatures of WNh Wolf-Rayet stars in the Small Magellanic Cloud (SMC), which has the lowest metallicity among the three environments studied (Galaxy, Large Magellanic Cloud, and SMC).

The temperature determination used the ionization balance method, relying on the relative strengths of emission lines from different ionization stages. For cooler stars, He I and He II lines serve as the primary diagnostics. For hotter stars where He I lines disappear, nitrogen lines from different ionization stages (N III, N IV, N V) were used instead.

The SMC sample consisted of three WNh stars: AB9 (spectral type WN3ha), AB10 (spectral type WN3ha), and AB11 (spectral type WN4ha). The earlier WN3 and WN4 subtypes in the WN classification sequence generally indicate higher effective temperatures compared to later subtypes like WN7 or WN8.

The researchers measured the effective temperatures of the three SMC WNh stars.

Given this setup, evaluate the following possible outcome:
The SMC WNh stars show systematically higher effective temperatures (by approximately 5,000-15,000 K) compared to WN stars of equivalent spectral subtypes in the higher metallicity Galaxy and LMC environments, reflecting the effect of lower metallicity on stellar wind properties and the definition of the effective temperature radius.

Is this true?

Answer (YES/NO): NO